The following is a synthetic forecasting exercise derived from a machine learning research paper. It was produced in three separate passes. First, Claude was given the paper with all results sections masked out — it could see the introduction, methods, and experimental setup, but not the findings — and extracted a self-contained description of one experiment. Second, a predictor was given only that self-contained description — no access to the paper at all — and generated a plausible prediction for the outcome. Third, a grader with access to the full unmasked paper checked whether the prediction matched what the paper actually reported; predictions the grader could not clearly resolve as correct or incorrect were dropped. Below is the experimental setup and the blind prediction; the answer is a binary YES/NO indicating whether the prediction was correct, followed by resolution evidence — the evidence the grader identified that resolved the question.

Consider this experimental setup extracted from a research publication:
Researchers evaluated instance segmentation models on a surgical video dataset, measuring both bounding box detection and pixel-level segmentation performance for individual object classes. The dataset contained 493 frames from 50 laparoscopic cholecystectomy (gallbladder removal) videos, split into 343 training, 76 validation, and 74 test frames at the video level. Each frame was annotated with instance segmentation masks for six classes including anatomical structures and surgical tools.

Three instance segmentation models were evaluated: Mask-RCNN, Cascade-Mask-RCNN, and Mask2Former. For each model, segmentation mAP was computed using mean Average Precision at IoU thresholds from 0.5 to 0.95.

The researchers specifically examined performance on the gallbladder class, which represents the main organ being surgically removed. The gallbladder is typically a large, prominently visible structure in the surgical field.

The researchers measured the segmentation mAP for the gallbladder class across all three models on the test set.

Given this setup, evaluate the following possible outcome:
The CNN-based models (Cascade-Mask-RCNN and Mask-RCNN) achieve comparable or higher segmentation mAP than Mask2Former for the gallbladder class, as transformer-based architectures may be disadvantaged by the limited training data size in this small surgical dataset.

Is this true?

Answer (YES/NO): NO